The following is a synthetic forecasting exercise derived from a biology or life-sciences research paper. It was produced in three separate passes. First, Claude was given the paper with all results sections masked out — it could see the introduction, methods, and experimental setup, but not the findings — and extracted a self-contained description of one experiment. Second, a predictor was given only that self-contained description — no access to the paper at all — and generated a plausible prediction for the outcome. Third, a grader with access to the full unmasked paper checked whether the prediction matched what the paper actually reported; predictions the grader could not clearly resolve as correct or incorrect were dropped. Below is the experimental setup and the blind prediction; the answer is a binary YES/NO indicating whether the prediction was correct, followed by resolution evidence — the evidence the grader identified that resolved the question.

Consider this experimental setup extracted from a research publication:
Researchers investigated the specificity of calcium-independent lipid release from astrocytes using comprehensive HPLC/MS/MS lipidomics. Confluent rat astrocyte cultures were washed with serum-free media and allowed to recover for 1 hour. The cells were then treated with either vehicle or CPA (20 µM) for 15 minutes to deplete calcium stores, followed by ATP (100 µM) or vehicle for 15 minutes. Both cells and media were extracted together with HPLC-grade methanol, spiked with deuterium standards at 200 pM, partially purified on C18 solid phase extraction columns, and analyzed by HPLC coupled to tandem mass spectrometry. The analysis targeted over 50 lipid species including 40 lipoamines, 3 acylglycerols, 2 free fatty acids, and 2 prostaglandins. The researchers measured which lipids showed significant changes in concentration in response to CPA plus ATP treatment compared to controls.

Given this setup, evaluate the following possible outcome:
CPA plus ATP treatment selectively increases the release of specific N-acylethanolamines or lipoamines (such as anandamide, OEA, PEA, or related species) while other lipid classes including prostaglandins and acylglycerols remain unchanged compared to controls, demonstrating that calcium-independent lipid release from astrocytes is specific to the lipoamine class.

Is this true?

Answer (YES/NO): NO